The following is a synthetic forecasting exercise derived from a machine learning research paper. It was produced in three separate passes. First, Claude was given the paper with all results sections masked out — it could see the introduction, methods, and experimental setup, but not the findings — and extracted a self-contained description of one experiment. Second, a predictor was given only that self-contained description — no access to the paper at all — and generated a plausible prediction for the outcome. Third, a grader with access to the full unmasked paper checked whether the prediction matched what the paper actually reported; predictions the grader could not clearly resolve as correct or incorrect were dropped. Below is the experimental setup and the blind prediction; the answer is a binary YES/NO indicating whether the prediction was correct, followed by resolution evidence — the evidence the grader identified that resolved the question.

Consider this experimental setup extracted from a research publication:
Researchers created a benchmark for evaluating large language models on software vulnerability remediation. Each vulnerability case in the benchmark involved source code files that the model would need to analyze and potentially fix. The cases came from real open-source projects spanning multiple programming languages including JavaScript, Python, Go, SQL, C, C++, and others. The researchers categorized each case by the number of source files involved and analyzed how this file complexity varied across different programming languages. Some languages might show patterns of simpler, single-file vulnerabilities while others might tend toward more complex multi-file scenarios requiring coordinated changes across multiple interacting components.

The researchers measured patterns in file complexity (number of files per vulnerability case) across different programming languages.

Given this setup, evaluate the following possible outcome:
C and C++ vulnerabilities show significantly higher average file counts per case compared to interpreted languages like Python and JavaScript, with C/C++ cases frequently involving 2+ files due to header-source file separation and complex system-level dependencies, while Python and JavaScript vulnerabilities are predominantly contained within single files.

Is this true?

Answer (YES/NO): NO